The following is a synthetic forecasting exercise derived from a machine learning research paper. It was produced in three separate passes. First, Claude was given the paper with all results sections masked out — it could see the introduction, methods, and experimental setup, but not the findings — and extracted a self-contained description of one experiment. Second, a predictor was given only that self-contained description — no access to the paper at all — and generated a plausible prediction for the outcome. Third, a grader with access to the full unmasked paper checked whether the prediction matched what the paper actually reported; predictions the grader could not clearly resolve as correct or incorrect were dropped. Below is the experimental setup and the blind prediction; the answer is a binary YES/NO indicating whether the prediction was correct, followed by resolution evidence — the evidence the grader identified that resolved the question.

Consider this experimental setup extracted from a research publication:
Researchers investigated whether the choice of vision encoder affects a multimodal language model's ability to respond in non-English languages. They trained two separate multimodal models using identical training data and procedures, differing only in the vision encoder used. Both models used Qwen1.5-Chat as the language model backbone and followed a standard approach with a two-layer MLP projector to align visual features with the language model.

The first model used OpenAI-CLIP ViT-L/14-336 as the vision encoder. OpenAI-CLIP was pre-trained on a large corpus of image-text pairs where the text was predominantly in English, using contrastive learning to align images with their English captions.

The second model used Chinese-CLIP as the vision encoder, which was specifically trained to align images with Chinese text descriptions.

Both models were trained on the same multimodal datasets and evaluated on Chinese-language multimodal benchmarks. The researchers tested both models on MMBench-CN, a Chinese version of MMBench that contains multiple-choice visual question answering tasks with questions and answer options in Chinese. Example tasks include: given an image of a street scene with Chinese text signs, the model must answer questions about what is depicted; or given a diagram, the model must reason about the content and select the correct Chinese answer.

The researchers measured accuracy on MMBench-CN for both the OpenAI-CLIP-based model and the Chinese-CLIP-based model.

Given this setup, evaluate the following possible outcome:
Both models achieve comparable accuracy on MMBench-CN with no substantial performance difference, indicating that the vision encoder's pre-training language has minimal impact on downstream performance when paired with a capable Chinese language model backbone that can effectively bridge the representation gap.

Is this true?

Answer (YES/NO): NO